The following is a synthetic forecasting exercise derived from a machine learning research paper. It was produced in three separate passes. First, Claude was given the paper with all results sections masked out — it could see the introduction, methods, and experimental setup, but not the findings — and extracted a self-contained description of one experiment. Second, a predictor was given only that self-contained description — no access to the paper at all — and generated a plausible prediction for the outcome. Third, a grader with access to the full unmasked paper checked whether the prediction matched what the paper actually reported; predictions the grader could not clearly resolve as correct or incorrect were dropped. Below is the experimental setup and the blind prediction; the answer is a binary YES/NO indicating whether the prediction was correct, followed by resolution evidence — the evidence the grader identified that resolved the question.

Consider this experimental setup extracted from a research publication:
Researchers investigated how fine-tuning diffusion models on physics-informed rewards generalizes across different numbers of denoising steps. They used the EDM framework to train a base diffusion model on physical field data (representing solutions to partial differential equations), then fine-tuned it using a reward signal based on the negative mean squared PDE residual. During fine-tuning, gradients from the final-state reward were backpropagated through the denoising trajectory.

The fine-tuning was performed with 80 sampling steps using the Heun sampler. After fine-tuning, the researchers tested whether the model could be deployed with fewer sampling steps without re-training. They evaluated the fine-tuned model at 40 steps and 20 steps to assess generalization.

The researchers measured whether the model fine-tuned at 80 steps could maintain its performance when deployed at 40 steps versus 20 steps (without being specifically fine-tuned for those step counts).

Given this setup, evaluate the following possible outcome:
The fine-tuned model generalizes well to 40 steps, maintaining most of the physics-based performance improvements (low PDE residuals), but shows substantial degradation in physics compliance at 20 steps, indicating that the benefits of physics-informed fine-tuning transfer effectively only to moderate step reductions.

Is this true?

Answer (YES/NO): YES